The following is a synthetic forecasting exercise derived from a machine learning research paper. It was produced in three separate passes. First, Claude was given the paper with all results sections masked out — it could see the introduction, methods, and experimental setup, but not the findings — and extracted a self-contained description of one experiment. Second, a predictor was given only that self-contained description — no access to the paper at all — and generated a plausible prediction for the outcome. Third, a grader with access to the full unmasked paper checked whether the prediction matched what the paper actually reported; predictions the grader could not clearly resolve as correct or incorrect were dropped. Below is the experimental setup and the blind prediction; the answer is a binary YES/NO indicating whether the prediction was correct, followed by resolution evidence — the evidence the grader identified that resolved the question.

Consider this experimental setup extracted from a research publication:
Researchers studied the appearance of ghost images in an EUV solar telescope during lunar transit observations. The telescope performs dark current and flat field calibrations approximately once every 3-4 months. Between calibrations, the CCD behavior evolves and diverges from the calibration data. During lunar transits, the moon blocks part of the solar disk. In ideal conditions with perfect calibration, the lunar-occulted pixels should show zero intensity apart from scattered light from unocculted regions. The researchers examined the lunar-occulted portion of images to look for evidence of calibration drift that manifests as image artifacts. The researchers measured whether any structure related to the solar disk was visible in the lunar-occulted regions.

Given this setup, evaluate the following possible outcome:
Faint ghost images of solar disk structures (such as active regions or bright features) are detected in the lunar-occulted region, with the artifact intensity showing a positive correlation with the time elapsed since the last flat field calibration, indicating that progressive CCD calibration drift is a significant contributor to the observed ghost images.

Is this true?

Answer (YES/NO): NO